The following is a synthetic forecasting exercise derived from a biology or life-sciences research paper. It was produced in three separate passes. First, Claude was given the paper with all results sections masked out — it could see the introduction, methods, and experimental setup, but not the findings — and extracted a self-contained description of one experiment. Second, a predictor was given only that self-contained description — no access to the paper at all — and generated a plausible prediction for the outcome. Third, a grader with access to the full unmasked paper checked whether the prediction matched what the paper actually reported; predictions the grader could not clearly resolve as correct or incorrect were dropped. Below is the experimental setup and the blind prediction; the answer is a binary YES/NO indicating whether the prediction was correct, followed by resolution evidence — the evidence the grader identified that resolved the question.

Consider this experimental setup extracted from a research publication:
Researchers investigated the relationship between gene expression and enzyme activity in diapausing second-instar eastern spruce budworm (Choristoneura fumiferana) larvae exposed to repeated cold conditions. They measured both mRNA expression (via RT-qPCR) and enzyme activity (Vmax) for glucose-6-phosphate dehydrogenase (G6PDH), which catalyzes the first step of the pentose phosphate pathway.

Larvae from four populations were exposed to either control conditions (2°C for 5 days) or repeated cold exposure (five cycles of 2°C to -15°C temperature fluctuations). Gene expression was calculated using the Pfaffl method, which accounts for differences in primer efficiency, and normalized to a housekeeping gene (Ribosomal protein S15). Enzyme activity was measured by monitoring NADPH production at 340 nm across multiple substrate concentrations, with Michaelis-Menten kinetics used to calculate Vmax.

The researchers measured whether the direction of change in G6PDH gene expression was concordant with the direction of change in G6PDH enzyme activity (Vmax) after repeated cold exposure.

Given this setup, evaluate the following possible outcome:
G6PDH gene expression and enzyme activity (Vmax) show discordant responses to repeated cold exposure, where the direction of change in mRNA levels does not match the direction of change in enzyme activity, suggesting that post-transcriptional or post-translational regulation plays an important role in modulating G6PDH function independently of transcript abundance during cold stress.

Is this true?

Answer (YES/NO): YES